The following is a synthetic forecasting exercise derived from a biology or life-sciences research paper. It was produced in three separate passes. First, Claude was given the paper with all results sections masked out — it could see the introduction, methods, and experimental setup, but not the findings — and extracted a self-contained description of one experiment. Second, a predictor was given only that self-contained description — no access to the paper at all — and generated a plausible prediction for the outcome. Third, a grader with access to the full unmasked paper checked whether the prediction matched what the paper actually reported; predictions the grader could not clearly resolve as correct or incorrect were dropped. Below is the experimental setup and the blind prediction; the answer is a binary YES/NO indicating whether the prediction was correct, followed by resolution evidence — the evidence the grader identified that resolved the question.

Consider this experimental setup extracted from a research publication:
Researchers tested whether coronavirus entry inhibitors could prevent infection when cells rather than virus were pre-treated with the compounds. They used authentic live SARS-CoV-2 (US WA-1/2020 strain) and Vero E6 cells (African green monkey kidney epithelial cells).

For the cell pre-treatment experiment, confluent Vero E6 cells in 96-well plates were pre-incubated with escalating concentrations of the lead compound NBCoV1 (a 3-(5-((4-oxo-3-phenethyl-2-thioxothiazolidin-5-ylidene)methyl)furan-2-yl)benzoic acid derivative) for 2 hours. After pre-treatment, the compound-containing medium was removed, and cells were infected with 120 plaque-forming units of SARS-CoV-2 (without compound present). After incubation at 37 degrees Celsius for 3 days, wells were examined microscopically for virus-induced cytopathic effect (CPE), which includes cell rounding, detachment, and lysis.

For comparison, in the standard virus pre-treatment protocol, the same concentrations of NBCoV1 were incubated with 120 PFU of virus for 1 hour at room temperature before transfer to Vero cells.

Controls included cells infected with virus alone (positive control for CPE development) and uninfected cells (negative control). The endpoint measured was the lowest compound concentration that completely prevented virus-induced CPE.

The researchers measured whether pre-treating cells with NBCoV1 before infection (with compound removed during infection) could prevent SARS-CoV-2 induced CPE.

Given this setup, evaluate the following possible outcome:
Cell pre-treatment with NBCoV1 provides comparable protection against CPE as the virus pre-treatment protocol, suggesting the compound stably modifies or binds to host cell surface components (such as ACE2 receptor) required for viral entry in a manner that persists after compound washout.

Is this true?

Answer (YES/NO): NO